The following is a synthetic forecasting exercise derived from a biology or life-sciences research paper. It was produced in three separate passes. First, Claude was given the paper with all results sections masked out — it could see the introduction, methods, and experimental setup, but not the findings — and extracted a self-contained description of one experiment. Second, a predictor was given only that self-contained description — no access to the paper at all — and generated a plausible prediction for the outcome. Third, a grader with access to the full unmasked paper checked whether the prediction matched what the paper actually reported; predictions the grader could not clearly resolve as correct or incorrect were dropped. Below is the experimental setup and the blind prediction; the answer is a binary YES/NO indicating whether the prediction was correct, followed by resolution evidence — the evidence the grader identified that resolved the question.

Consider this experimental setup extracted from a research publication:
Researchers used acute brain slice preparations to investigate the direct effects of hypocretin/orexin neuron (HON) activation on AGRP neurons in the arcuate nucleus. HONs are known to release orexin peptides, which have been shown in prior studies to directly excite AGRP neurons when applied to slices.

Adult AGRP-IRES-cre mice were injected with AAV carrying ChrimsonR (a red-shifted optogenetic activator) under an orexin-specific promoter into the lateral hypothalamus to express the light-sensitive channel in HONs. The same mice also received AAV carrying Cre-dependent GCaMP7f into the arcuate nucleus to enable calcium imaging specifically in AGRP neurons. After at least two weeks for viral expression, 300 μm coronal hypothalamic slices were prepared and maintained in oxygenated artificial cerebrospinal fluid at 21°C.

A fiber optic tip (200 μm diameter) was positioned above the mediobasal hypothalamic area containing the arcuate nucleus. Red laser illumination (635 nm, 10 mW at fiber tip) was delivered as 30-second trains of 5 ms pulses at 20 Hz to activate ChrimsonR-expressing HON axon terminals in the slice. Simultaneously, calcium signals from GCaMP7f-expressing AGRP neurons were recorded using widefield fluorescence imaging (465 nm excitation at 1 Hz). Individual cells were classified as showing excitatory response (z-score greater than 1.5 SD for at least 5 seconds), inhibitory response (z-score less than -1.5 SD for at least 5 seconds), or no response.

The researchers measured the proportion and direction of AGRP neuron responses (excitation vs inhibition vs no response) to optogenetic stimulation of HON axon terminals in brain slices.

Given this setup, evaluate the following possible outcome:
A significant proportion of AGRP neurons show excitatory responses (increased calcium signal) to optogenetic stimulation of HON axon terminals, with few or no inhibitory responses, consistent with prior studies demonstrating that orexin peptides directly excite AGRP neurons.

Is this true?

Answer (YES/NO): NO